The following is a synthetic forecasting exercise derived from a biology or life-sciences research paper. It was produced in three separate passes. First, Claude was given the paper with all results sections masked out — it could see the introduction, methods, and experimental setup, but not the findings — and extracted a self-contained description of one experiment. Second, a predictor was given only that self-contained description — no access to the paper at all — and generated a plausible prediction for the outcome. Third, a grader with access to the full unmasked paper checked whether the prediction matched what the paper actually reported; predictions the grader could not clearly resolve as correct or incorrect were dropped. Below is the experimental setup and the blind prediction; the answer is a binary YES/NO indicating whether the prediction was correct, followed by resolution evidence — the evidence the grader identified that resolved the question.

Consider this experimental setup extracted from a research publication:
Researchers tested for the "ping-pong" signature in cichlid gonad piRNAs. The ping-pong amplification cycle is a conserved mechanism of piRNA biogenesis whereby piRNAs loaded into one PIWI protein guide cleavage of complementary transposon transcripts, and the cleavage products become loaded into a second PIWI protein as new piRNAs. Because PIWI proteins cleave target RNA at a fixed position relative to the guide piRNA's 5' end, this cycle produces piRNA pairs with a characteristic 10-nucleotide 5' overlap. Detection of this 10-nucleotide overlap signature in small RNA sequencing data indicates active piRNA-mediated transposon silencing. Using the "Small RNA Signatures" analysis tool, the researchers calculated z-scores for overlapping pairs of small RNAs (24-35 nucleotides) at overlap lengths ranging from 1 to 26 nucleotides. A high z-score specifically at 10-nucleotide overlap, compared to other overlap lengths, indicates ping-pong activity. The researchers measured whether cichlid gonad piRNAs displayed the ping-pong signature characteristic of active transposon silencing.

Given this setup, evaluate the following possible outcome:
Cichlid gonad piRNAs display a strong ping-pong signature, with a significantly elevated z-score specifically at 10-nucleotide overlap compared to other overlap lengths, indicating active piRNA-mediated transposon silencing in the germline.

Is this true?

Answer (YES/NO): YES